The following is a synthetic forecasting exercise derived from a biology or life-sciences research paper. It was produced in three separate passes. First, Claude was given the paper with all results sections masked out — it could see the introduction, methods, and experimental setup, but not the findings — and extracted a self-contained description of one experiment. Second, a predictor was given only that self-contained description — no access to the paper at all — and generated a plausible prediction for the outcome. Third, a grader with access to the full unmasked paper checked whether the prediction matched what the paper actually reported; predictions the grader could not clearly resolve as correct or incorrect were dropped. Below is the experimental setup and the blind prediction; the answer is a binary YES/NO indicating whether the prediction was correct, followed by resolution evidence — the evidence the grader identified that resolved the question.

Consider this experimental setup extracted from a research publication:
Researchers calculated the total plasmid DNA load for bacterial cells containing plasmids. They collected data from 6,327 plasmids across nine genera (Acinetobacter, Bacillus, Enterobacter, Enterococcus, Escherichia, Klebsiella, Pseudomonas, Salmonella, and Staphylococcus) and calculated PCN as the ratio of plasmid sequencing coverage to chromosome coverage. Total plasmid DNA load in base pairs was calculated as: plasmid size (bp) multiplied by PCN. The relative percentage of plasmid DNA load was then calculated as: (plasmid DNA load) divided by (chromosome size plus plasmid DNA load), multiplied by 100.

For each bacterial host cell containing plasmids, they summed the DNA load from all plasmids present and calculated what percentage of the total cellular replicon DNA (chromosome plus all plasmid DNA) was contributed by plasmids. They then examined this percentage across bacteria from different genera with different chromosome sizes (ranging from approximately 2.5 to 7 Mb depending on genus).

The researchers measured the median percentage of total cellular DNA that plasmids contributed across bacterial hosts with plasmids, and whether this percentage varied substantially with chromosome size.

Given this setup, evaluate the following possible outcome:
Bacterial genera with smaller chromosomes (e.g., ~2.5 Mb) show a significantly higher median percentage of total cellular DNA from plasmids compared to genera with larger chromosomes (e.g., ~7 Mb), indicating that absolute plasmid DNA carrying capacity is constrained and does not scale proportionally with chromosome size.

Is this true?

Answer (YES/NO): NO